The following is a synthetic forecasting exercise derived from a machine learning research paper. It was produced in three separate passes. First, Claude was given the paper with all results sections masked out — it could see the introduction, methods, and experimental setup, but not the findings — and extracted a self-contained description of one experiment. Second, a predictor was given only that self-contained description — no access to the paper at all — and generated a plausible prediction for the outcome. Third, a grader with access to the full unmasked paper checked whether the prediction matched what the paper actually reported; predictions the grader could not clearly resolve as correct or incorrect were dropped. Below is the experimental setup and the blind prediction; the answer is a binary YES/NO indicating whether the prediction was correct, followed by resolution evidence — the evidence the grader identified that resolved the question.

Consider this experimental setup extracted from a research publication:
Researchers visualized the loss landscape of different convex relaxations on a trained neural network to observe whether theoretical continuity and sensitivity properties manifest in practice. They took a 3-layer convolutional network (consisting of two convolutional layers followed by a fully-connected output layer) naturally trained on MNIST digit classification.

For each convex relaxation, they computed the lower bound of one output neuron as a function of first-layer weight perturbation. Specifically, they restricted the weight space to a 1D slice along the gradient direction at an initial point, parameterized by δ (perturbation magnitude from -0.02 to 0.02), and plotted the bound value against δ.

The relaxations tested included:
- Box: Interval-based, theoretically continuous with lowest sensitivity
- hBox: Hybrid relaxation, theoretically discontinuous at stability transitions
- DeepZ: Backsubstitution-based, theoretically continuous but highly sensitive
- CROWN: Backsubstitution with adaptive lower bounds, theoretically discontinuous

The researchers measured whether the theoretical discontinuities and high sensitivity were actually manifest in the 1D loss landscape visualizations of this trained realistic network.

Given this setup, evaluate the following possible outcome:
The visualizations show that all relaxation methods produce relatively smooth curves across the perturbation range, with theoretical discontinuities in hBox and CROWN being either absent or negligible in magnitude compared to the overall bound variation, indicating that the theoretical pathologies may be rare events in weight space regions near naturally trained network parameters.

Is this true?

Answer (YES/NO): NO